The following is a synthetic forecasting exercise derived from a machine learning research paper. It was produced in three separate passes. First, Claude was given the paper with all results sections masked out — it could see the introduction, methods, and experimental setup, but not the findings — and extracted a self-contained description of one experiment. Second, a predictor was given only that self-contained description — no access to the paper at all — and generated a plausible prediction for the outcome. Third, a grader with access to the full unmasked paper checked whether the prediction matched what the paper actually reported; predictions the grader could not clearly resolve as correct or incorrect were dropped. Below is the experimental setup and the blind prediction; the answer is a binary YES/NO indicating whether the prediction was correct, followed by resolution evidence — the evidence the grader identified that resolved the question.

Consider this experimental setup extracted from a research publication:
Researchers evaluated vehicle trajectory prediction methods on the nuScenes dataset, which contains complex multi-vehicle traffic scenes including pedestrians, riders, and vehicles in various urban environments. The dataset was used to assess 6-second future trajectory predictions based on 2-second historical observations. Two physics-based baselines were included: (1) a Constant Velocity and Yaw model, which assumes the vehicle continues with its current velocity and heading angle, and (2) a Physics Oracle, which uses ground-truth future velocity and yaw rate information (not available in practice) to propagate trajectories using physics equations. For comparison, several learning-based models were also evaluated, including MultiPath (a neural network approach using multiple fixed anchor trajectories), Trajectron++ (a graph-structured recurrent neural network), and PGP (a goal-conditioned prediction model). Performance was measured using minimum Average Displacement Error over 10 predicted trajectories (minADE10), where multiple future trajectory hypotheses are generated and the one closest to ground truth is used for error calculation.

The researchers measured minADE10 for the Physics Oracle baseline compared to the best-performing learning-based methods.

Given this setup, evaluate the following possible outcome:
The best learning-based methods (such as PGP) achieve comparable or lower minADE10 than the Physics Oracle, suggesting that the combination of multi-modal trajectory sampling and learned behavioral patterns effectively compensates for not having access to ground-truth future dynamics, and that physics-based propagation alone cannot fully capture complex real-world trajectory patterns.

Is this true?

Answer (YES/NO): YES